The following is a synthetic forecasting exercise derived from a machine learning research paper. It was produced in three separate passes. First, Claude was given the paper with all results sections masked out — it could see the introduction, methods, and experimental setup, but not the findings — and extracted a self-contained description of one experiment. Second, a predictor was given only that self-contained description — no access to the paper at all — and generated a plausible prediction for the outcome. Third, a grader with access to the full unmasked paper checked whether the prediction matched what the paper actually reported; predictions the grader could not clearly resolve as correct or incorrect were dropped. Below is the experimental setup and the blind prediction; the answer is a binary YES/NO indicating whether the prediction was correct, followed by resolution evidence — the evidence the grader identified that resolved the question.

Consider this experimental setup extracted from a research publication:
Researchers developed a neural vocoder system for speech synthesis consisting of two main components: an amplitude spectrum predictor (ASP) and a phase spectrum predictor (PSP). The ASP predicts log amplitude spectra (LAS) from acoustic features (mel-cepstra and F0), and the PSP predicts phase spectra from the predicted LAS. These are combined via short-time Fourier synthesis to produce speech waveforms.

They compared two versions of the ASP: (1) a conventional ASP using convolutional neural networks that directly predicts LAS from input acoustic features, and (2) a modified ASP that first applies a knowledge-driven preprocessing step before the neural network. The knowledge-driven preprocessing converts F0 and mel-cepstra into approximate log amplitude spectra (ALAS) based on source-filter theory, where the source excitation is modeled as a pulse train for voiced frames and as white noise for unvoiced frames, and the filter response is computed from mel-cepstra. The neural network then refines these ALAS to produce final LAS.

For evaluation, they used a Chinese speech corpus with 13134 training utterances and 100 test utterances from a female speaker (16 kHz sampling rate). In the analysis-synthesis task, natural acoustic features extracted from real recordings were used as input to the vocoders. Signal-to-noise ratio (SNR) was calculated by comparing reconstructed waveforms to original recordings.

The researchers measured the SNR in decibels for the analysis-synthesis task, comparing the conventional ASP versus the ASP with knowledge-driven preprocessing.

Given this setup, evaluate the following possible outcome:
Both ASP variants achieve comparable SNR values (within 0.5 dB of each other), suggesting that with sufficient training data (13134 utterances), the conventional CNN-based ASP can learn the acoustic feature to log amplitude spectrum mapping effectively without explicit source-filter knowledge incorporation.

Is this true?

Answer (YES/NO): YES